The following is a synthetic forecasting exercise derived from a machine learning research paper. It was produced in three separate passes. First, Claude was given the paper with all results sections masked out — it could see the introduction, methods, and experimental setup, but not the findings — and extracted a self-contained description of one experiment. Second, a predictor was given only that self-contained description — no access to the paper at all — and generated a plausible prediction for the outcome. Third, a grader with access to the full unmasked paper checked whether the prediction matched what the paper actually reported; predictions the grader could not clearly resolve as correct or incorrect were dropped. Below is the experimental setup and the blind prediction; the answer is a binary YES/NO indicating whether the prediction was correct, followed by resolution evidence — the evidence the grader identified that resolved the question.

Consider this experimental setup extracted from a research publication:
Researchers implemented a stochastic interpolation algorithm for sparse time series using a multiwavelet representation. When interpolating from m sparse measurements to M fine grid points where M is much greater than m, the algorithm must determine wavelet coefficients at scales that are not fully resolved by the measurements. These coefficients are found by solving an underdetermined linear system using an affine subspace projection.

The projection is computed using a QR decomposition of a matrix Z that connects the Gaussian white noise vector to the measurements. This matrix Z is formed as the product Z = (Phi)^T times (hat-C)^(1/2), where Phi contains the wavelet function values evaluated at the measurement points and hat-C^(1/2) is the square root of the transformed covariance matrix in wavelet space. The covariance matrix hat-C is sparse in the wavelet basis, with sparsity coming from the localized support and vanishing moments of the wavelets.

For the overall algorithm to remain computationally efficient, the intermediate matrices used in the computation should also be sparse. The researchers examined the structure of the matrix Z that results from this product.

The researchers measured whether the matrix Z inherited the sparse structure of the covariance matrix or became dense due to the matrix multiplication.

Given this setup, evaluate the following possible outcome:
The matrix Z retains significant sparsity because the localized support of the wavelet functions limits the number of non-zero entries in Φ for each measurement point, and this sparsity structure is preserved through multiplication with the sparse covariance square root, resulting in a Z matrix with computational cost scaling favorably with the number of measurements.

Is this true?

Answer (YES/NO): YES